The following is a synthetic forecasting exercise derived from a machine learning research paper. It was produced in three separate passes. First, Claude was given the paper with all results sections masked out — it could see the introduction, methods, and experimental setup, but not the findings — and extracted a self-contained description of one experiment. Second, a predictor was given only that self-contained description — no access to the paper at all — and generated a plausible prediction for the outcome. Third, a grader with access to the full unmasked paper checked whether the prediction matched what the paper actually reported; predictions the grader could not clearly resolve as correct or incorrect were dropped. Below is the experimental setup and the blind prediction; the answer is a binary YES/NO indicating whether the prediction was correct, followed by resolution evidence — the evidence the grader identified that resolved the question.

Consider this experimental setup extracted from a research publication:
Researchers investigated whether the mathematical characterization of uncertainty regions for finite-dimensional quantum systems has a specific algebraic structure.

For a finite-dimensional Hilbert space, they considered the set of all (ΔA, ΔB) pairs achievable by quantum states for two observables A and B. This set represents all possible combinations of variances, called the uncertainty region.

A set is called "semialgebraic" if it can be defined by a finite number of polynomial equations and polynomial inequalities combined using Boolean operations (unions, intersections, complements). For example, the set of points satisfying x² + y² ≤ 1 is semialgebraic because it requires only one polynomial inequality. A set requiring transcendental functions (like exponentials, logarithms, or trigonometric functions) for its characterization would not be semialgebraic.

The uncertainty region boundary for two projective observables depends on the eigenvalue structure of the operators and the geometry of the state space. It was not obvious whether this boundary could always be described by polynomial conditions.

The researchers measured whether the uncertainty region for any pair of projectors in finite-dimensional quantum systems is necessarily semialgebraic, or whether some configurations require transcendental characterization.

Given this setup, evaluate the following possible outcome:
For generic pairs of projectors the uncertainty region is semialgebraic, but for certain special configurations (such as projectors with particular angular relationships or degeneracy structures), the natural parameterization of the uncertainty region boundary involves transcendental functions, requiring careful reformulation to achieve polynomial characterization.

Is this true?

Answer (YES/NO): NO